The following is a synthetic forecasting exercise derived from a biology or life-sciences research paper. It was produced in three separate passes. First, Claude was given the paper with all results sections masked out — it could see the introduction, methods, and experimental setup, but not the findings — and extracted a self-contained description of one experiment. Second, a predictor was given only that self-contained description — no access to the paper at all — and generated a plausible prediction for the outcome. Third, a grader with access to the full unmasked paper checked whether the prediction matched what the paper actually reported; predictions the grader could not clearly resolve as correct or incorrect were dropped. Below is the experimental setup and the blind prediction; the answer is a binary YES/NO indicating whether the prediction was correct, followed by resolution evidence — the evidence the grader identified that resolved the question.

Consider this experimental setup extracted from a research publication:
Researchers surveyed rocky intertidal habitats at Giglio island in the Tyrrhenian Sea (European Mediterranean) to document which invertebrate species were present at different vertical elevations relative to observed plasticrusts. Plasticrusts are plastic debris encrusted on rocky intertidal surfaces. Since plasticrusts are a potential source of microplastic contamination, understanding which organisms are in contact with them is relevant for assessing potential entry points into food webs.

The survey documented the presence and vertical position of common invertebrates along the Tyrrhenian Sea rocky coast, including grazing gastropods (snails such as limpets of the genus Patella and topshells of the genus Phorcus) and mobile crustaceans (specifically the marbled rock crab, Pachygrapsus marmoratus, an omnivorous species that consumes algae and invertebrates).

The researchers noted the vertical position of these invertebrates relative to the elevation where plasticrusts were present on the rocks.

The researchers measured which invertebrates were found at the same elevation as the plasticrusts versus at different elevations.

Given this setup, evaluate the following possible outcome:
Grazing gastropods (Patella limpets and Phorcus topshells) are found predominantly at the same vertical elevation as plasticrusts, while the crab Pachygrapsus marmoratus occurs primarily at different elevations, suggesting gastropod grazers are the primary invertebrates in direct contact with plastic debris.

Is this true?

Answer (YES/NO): NO